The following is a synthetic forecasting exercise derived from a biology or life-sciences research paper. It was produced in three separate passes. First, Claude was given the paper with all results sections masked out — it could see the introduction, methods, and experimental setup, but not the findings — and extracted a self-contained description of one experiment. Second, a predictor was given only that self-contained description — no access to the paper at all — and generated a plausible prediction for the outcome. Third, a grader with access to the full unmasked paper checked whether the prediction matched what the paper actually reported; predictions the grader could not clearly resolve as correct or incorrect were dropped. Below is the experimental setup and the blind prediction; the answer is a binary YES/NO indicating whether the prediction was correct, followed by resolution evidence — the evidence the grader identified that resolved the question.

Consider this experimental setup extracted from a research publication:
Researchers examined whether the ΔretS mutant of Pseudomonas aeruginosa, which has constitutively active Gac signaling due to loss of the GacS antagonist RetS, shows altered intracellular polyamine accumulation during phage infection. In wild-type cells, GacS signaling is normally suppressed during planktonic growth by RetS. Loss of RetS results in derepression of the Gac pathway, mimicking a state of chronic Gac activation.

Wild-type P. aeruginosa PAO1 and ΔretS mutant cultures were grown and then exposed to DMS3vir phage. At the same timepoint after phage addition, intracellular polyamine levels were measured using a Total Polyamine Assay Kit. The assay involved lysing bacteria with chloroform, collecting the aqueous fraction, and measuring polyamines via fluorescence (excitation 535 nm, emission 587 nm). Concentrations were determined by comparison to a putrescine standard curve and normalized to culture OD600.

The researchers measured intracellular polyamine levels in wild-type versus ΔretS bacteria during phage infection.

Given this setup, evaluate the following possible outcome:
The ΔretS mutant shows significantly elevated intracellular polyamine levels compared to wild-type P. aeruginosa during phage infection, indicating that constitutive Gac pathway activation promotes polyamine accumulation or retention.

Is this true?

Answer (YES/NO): NO